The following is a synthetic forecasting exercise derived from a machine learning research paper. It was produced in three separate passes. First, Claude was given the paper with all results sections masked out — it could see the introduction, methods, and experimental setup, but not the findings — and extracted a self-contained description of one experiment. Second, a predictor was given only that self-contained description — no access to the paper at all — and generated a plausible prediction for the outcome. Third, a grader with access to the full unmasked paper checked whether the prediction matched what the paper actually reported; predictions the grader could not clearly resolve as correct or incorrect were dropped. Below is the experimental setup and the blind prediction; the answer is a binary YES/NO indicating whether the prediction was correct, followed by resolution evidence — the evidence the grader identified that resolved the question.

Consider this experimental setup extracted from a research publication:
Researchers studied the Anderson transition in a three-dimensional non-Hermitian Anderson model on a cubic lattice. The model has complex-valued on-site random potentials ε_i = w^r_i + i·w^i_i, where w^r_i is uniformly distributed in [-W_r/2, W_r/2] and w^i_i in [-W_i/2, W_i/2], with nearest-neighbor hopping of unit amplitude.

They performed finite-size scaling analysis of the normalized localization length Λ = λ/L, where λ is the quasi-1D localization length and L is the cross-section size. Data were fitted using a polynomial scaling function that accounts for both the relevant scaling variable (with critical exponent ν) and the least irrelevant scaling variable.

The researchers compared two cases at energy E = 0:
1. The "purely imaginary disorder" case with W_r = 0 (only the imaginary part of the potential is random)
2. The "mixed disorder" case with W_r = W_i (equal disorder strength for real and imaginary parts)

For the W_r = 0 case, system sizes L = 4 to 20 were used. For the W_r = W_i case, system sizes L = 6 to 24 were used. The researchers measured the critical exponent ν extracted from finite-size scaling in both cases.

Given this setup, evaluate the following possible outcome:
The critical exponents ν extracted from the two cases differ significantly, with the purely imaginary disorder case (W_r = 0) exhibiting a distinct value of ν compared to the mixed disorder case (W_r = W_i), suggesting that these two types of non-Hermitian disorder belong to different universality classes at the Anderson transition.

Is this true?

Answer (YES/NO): YES